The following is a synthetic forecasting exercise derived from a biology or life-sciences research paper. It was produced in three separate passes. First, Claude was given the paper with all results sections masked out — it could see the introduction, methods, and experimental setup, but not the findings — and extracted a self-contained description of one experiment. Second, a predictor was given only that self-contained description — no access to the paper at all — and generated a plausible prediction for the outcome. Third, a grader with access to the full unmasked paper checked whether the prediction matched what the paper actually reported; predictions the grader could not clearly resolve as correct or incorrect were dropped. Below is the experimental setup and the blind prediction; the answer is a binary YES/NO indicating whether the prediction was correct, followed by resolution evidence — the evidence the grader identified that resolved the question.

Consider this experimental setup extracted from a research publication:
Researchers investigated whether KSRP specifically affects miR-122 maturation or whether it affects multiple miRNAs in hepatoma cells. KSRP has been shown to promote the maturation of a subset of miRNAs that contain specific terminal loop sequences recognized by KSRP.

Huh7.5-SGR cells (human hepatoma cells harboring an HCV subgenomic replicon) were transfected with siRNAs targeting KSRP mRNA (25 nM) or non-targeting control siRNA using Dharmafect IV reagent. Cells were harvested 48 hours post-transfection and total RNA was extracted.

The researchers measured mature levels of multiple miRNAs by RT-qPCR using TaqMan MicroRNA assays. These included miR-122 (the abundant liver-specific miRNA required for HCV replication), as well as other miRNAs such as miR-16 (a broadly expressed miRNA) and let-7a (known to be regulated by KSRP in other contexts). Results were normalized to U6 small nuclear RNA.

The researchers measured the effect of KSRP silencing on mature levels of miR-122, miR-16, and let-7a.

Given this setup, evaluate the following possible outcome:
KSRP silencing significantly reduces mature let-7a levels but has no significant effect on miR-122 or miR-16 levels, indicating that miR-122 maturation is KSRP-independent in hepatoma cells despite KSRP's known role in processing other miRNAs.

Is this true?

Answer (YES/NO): NO